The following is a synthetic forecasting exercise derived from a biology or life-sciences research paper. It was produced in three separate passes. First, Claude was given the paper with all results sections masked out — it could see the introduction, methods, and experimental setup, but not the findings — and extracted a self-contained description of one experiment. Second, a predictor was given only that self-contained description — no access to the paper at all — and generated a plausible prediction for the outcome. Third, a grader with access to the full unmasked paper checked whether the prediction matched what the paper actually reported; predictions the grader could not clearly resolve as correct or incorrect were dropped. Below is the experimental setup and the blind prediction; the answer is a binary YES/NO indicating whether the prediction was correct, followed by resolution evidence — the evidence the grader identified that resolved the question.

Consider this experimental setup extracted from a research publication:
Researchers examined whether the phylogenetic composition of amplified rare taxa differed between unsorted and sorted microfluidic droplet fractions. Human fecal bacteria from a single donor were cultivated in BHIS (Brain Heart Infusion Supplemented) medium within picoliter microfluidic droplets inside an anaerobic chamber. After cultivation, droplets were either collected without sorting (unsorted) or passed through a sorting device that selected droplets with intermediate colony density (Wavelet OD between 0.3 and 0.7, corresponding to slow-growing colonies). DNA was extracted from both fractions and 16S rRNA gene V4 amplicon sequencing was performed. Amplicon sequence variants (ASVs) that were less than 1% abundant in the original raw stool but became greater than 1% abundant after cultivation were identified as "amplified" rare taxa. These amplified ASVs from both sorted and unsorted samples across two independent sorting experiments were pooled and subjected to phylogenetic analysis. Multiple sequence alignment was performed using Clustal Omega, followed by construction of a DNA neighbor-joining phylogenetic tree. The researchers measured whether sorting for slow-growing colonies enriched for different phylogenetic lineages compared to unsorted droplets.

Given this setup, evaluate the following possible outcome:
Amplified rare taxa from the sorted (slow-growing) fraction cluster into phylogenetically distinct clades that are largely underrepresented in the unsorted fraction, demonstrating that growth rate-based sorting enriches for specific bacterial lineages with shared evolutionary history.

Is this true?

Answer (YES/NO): NO